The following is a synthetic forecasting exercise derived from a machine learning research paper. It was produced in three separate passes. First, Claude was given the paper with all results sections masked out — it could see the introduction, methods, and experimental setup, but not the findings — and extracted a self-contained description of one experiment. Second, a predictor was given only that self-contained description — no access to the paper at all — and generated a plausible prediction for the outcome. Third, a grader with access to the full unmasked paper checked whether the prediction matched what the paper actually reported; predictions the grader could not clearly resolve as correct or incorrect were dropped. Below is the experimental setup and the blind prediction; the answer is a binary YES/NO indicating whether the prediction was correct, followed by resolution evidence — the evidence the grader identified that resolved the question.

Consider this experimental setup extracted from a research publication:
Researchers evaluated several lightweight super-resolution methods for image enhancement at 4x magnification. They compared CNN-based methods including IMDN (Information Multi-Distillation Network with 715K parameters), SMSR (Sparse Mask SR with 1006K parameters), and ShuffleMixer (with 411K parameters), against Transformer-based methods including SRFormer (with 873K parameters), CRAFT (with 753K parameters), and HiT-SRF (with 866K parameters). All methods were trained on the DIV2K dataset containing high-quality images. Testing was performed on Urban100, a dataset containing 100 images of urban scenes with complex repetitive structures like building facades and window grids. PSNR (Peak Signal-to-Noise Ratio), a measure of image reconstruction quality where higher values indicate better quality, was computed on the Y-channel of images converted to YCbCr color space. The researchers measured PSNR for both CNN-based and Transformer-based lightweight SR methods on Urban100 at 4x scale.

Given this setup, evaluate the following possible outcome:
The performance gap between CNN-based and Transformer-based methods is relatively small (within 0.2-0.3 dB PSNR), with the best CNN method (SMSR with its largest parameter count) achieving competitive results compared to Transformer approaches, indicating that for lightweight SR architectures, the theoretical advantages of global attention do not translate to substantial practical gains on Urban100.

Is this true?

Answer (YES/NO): NO